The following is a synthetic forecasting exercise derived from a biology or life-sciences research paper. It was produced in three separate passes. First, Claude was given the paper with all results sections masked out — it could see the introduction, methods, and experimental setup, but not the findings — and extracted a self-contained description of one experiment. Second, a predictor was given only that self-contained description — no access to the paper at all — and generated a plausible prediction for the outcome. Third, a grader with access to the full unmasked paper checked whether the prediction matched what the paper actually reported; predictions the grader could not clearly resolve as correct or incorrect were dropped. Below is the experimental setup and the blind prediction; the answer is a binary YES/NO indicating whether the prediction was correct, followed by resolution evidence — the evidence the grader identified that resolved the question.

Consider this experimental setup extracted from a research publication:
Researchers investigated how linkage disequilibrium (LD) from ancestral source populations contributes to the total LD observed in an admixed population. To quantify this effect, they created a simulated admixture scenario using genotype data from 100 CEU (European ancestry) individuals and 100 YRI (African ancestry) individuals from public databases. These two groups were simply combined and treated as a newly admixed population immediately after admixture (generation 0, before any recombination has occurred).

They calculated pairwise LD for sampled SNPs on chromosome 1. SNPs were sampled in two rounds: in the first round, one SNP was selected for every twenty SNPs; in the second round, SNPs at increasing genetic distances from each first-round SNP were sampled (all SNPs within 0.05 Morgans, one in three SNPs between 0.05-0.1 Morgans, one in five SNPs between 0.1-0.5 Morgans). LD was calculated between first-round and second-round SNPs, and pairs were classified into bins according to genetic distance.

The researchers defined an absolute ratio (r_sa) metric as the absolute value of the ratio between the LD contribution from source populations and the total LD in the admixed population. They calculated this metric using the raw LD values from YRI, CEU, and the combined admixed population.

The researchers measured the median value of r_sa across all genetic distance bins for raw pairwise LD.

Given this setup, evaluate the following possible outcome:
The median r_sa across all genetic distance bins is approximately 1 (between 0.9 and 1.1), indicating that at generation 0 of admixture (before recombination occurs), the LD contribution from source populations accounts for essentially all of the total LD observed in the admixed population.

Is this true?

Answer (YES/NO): NO